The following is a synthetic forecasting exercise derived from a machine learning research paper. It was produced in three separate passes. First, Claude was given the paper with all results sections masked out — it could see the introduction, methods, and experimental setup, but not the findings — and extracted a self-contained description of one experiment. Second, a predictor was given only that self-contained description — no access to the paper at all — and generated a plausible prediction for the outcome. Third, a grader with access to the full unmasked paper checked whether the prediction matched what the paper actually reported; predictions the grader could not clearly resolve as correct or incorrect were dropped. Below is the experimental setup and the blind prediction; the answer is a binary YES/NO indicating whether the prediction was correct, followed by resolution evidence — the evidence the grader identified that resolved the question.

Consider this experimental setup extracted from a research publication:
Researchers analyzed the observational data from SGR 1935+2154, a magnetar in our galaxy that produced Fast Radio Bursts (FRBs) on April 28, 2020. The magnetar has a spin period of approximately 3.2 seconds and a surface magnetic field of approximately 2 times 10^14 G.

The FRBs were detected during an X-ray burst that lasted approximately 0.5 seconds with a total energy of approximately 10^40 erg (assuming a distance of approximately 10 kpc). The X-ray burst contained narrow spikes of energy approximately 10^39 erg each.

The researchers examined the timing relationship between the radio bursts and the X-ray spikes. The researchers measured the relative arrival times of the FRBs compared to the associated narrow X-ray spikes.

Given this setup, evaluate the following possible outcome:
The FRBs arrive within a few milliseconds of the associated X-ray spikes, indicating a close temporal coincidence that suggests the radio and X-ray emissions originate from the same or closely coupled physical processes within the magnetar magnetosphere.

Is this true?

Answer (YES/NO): NO